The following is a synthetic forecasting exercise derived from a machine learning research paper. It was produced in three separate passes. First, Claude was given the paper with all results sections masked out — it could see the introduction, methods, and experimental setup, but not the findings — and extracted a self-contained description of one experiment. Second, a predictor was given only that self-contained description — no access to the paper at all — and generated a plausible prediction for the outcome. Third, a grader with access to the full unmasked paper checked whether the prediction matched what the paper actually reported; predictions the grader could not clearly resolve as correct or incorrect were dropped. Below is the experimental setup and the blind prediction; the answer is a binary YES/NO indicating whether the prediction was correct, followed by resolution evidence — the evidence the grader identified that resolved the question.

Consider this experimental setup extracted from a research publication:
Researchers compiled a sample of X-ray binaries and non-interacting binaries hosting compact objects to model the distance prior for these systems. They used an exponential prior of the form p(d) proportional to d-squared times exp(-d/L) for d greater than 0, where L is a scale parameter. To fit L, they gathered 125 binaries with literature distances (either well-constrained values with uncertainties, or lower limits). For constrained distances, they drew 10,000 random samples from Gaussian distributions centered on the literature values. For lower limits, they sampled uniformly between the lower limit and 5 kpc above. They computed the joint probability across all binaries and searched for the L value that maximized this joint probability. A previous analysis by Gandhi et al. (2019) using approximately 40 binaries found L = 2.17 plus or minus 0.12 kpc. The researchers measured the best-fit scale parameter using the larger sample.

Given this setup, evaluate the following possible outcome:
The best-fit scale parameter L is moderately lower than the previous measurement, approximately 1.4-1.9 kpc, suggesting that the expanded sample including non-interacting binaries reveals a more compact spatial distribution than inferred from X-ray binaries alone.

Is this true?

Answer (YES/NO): NO